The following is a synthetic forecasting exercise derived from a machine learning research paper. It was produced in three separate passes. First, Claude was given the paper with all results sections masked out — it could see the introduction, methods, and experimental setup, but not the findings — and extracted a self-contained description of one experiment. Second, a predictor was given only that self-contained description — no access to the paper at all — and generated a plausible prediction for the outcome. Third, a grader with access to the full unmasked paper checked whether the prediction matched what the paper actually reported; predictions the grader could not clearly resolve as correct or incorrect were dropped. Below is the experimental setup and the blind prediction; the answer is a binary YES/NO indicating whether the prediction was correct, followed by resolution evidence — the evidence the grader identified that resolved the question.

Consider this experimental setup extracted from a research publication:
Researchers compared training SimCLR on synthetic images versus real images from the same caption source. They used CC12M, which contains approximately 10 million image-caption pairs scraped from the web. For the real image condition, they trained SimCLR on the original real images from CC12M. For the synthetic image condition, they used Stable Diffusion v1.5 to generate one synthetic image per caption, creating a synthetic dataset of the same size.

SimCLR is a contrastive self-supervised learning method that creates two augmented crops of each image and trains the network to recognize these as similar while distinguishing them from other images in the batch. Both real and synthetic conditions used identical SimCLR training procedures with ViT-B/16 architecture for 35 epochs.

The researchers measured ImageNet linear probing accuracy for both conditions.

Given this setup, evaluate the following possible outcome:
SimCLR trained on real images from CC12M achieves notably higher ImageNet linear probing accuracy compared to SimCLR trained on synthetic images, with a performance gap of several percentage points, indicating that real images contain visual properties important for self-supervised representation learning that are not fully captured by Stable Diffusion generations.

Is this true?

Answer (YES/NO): NO